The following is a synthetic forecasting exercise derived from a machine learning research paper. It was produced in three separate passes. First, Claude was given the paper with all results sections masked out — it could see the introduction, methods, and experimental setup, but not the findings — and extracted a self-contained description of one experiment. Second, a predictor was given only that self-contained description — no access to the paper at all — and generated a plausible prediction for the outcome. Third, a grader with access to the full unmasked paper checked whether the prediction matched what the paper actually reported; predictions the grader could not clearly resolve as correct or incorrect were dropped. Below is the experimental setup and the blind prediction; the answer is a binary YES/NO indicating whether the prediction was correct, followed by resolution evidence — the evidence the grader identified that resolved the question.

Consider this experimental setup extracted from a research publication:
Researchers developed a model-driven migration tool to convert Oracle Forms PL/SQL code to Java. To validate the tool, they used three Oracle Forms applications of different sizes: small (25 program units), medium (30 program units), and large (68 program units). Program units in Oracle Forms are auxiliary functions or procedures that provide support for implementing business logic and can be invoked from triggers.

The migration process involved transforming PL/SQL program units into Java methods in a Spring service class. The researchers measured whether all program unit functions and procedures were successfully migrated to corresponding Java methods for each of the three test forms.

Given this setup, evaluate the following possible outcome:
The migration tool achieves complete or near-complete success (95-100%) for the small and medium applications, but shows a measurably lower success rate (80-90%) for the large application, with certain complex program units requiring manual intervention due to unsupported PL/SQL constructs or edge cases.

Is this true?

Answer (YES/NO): NO